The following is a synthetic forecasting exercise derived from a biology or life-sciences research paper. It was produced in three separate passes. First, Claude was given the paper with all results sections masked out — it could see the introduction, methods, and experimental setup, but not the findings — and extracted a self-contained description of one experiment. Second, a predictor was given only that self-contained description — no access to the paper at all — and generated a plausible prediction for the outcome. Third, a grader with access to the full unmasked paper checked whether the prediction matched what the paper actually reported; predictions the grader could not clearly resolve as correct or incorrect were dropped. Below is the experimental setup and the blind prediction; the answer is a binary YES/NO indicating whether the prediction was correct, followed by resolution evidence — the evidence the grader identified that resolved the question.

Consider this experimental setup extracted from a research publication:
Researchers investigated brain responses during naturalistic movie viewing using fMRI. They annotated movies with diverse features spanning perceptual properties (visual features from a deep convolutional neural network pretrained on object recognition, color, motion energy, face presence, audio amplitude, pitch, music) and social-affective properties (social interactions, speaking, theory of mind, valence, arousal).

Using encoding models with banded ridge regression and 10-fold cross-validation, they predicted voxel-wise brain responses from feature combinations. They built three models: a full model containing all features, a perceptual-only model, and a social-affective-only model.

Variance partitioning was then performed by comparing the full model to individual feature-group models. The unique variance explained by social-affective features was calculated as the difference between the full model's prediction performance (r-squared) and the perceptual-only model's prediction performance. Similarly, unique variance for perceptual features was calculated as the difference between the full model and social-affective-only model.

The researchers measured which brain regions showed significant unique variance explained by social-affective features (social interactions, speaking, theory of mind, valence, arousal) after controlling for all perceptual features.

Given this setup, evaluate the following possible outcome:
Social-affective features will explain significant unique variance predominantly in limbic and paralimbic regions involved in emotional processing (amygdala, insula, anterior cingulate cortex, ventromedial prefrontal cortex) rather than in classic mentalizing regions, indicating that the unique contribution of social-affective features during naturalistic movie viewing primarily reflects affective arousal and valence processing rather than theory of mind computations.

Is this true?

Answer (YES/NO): NO